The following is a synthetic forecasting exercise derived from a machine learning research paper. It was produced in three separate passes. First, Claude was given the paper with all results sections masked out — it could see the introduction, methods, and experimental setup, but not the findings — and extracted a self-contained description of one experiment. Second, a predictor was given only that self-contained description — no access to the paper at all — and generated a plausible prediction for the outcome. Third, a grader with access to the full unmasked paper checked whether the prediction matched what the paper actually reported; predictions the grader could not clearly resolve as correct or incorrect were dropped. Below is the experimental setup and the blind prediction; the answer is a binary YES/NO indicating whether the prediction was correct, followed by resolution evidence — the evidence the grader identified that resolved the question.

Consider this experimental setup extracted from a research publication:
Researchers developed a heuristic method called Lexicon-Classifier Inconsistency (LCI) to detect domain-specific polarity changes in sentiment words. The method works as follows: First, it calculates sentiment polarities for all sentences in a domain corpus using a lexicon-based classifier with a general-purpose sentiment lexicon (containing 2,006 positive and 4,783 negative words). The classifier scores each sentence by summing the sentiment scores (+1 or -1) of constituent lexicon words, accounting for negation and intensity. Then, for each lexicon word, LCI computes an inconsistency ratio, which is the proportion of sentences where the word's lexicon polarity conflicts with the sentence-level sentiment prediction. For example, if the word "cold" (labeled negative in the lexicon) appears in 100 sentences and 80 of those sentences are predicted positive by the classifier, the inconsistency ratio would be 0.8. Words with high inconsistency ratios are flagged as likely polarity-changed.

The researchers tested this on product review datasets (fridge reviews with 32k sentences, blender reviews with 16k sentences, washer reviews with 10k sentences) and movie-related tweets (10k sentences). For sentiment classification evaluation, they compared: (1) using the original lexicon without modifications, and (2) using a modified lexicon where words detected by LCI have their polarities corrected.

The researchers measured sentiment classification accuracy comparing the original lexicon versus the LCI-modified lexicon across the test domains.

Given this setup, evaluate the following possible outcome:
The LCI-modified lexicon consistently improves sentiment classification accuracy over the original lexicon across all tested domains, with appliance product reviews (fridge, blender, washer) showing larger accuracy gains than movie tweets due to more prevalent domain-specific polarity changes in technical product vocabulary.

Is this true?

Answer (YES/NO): NO